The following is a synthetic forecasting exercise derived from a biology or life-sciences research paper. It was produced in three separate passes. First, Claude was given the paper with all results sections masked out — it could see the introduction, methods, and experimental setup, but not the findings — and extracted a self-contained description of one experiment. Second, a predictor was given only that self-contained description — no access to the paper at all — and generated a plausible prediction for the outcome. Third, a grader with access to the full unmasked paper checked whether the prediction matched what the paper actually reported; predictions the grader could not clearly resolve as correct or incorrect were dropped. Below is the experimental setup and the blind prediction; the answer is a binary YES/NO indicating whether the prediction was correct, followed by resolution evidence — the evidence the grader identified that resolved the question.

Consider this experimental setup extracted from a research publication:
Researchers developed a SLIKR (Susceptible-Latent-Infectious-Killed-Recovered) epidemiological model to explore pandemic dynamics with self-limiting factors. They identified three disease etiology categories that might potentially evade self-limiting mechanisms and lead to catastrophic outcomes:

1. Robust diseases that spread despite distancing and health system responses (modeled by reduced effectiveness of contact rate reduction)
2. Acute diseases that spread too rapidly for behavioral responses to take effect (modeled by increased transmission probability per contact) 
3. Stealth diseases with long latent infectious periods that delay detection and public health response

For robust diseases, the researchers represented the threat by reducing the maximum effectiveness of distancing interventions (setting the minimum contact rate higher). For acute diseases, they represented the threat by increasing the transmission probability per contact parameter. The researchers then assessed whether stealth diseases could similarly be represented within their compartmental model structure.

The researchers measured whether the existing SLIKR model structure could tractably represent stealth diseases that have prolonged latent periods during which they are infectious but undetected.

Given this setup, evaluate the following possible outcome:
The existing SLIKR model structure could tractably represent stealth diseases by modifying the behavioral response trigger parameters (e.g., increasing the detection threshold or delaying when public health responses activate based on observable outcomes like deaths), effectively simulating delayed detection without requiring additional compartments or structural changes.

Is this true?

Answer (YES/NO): NO